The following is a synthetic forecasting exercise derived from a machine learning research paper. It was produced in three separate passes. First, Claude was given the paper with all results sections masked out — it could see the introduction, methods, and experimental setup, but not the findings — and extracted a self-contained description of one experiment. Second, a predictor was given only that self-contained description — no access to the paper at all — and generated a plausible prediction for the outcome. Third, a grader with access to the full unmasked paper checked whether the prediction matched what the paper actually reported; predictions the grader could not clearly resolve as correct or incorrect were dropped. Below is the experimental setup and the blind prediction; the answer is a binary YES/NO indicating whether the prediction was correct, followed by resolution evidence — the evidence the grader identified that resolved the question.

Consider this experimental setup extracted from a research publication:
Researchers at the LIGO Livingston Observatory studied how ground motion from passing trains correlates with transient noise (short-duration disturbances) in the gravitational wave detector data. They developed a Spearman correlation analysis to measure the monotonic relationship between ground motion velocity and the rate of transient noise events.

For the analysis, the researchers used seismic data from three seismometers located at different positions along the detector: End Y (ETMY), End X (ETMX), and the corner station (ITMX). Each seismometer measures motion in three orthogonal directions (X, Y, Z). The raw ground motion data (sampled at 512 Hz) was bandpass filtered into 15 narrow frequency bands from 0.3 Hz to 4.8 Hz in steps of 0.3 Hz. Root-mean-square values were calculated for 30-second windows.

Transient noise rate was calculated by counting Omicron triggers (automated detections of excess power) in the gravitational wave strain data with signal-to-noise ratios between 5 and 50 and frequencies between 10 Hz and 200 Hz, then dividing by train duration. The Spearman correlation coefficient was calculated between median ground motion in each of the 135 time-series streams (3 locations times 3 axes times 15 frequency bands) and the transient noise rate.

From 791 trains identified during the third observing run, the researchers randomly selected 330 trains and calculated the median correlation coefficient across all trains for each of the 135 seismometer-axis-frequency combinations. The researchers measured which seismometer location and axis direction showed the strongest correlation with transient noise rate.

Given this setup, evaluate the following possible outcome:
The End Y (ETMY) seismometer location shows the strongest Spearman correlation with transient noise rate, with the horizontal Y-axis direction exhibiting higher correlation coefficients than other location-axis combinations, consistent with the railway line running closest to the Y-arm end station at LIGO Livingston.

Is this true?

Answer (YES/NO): NO